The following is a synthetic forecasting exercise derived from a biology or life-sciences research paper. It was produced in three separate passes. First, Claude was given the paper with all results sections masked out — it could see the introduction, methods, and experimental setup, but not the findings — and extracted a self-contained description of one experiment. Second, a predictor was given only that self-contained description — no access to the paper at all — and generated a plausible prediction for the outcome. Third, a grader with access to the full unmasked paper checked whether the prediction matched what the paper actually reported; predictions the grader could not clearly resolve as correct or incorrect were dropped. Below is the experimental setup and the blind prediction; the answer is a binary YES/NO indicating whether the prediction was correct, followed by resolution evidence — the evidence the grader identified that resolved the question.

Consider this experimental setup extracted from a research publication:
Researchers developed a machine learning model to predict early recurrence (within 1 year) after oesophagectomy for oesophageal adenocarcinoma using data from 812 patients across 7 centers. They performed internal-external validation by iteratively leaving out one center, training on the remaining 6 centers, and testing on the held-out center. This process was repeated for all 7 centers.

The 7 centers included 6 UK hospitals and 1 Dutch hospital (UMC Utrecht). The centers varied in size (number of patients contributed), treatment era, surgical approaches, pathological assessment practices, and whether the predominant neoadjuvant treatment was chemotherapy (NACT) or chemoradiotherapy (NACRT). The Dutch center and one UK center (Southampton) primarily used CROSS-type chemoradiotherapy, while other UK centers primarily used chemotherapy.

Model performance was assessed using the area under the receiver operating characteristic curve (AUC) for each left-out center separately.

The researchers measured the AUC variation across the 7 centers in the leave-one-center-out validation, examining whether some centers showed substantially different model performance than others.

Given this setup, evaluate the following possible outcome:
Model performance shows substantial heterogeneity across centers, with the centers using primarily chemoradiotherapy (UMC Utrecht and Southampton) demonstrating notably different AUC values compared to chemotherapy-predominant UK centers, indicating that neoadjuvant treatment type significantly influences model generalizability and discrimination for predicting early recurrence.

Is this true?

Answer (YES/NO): NO